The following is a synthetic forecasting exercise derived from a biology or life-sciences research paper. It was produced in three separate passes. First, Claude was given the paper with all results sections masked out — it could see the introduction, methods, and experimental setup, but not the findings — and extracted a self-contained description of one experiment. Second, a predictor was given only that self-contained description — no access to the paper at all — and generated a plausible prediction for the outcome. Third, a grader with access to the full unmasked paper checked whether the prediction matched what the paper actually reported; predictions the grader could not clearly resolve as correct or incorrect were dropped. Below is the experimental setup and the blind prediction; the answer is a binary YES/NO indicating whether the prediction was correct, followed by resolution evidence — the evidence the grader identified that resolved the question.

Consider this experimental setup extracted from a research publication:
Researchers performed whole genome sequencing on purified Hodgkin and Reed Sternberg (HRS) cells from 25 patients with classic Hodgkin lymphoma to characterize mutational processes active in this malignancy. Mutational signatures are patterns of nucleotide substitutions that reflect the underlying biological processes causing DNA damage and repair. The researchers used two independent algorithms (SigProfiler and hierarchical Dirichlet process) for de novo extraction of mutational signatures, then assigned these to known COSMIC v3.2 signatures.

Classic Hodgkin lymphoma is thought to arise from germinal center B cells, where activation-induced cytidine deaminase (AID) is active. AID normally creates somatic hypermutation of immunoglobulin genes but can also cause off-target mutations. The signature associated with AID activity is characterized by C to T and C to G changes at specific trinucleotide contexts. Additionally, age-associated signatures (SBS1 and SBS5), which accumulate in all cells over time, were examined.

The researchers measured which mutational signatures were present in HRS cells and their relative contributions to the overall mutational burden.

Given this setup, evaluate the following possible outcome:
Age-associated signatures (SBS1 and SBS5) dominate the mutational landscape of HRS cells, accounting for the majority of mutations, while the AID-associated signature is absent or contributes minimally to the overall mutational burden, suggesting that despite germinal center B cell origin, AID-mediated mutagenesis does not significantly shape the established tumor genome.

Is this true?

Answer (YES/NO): NO